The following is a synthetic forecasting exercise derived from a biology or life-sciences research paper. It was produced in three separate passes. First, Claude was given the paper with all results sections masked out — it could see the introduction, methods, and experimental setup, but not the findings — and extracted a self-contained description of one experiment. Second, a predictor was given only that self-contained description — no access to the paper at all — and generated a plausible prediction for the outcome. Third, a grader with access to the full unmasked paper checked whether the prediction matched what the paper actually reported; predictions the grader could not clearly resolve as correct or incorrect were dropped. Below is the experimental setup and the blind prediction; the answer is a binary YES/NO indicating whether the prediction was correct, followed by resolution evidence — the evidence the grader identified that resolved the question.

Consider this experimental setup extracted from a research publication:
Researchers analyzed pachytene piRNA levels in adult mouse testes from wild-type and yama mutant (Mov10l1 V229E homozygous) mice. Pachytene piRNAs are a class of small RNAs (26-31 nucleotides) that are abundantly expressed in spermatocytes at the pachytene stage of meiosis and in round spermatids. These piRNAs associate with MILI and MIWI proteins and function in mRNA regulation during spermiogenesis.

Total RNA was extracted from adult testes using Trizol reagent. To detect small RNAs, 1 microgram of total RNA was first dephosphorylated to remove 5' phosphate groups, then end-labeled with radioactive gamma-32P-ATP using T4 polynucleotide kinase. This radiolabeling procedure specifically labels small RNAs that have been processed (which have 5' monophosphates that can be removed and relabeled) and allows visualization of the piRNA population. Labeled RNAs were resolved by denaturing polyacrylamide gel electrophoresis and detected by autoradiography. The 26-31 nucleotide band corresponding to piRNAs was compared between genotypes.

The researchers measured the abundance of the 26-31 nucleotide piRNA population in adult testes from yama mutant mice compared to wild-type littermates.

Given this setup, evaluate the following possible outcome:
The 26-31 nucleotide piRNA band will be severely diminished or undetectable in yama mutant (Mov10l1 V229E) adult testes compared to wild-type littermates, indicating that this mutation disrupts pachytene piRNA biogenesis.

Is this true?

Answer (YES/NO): YES